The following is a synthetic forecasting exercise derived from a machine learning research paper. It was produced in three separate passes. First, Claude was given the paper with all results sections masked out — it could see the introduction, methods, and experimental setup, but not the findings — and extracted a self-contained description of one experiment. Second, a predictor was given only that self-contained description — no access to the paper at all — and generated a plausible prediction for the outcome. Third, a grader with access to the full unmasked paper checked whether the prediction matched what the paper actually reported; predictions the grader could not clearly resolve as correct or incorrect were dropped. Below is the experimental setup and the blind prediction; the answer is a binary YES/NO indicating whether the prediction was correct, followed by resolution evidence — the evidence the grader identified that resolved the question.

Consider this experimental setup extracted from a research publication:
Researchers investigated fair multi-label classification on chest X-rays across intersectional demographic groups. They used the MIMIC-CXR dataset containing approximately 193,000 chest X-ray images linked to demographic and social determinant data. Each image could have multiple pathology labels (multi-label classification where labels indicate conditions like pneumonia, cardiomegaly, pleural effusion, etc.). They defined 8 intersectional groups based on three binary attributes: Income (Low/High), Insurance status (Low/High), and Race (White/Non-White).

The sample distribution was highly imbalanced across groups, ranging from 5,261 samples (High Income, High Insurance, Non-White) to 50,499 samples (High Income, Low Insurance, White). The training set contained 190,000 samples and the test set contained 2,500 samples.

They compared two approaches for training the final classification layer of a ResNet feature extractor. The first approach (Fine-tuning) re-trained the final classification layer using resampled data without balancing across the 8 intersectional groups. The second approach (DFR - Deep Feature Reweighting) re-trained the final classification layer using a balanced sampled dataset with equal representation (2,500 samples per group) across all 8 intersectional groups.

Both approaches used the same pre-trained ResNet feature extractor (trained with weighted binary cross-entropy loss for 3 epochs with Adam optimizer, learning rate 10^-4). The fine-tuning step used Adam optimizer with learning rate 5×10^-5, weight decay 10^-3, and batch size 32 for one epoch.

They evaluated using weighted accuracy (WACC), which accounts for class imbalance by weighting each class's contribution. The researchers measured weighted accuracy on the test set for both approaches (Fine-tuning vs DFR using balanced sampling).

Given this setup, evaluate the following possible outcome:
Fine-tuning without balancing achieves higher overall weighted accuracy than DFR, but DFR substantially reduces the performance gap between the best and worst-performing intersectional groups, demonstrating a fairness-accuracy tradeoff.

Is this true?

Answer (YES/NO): NO